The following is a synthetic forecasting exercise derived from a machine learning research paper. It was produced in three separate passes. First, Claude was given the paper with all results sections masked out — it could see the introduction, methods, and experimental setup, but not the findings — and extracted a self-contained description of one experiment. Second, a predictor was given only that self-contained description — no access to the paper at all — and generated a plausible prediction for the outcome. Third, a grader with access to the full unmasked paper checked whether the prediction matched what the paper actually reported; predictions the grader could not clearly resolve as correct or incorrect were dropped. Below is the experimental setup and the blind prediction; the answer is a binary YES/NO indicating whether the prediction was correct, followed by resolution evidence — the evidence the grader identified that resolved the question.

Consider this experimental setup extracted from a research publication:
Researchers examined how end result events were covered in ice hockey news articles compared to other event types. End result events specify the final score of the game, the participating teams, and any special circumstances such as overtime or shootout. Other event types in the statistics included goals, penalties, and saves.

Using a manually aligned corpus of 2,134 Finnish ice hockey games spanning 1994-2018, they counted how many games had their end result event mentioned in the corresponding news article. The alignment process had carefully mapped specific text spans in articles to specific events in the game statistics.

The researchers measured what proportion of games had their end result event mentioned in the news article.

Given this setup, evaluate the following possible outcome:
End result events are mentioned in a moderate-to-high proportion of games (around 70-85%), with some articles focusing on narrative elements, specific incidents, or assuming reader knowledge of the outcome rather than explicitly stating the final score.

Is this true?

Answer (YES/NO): NO